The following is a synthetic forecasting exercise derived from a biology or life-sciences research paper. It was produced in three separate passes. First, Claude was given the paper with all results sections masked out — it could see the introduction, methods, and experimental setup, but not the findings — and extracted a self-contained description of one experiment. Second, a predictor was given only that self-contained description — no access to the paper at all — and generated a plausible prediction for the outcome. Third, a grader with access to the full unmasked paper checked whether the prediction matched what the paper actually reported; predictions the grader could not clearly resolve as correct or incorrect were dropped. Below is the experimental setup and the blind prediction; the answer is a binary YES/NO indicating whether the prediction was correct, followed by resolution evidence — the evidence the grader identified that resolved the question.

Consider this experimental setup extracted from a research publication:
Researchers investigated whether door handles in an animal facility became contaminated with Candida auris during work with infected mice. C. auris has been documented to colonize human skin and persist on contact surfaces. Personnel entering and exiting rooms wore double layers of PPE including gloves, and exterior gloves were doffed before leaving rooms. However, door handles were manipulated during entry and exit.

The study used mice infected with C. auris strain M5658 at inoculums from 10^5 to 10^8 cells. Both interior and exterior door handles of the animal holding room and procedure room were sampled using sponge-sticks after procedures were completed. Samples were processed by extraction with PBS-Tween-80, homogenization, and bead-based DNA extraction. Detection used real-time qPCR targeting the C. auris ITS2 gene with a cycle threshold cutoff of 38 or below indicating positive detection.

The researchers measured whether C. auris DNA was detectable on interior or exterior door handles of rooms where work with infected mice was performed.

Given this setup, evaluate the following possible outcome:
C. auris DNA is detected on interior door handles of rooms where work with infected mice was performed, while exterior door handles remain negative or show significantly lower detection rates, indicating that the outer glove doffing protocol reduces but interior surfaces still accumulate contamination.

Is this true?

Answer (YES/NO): NO